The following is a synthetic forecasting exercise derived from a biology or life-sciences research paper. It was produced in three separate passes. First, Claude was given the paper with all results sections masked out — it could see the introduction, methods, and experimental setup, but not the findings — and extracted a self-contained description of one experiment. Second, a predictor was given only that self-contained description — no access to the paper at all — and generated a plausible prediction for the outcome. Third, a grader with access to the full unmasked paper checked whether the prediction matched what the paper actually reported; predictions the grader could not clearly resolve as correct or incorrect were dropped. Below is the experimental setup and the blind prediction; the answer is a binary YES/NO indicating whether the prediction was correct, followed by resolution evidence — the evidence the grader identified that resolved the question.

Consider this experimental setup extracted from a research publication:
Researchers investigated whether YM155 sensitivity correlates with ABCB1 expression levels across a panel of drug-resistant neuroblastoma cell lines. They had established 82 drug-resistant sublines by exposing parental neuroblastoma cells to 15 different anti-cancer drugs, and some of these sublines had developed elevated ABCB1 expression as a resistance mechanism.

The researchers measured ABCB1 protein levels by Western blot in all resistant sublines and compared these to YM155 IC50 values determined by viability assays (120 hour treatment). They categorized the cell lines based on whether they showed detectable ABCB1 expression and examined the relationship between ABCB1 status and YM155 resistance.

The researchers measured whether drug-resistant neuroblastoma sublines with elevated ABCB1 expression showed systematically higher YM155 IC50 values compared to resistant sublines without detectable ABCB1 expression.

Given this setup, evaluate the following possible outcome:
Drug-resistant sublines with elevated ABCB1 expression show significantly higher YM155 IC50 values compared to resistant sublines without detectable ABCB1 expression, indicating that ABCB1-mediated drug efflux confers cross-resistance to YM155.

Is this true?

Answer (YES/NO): YES